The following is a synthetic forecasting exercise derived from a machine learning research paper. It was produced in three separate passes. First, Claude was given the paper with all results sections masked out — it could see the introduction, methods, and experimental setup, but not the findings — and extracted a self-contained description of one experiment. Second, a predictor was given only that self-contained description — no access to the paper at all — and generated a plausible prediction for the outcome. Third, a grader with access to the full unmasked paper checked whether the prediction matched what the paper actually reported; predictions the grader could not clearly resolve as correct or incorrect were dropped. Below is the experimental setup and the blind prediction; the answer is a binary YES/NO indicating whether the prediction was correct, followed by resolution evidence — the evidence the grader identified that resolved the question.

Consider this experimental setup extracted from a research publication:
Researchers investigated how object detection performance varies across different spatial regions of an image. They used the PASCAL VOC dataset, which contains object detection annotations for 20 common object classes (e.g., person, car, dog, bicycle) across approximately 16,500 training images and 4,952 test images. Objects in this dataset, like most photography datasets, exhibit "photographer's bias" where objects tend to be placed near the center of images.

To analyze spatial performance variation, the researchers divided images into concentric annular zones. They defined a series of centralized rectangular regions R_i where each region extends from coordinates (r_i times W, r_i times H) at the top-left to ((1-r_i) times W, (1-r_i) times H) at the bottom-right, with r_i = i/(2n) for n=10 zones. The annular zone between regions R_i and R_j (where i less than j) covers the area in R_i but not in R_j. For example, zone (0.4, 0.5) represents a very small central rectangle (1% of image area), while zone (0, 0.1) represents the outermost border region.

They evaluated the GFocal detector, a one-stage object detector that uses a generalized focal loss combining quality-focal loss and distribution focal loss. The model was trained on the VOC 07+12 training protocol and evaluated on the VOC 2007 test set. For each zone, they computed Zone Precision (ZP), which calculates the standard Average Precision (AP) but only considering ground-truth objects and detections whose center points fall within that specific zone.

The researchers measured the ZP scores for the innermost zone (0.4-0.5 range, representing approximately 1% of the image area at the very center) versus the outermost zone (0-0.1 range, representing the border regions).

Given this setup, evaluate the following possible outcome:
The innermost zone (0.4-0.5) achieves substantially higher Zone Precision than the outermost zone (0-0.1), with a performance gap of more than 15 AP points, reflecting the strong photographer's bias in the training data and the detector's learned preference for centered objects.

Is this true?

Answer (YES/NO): YES